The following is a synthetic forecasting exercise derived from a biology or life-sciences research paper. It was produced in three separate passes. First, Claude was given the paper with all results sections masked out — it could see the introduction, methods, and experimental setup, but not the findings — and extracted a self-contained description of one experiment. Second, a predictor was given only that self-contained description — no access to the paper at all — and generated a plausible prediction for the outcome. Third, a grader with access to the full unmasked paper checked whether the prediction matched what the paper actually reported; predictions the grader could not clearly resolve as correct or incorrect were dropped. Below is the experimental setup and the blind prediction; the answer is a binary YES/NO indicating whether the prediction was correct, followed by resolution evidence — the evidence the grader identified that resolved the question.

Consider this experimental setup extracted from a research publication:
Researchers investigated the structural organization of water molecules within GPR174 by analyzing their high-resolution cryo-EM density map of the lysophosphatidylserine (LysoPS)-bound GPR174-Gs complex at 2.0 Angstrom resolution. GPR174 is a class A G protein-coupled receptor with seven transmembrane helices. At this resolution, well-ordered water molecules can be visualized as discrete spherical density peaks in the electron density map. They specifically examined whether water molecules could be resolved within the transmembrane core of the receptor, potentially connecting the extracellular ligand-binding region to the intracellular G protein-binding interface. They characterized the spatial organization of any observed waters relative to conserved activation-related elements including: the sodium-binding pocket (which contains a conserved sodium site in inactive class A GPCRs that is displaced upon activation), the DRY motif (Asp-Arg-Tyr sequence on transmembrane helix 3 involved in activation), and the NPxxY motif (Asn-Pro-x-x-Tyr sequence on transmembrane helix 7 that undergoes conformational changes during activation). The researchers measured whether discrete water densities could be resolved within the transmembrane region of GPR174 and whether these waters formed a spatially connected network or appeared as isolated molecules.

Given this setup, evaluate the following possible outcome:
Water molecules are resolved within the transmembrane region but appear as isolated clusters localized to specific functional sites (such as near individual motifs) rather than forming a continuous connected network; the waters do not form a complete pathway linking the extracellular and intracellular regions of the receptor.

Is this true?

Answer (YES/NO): NO